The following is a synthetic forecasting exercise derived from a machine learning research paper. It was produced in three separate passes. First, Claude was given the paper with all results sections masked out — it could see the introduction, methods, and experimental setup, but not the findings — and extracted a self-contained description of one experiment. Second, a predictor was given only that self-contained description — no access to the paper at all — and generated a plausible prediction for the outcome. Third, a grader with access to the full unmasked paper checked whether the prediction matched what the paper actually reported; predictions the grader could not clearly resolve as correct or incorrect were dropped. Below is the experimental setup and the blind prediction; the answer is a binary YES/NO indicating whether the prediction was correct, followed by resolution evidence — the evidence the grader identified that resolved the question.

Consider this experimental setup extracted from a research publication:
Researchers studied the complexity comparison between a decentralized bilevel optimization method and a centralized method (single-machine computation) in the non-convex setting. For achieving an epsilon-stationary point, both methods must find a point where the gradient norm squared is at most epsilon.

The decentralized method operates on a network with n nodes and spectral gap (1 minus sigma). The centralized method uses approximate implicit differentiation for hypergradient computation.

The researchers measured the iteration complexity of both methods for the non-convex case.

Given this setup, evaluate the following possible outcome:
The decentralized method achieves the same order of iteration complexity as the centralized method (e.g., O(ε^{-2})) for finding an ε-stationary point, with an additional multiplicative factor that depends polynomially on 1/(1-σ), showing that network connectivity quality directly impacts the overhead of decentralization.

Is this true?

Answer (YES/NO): NO